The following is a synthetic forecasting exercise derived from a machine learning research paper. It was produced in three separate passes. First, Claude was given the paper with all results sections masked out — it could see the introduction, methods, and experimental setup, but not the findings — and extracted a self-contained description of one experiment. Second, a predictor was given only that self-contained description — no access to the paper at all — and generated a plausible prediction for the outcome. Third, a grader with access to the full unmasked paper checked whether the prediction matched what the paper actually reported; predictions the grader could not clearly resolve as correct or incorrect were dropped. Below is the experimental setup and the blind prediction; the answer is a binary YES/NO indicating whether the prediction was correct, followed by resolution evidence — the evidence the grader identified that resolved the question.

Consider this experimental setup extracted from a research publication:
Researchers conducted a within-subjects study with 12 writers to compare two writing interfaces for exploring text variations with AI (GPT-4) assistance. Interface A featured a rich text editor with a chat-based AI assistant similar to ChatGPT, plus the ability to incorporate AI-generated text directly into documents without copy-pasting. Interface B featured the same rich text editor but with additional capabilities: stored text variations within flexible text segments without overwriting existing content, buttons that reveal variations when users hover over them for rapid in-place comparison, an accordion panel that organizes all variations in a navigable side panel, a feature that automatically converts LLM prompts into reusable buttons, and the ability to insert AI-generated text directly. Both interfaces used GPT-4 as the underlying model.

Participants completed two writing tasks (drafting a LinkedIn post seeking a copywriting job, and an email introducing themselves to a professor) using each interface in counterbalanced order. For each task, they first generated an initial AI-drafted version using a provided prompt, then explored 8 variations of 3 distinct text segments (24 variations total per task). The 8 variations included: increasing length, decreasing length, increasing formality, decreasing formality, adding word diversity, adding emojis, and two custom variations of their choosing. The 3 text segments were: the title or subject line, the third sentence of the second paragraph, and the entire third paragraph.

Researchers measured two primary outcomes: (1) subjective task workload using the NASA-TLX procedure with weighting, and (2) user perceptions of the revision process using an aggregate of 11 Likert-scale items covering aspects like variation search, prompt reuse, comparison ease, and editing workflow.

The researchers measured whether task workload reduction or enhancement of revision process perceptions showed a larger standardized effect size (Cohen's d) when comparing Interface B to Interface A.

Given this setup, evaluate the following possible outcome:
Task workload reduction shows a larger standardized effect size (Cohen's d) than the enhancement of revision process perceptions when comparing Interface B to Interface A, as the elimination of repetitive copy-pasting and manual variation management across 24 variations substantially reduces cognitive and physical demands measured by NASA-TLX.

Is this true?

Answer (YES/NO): NO